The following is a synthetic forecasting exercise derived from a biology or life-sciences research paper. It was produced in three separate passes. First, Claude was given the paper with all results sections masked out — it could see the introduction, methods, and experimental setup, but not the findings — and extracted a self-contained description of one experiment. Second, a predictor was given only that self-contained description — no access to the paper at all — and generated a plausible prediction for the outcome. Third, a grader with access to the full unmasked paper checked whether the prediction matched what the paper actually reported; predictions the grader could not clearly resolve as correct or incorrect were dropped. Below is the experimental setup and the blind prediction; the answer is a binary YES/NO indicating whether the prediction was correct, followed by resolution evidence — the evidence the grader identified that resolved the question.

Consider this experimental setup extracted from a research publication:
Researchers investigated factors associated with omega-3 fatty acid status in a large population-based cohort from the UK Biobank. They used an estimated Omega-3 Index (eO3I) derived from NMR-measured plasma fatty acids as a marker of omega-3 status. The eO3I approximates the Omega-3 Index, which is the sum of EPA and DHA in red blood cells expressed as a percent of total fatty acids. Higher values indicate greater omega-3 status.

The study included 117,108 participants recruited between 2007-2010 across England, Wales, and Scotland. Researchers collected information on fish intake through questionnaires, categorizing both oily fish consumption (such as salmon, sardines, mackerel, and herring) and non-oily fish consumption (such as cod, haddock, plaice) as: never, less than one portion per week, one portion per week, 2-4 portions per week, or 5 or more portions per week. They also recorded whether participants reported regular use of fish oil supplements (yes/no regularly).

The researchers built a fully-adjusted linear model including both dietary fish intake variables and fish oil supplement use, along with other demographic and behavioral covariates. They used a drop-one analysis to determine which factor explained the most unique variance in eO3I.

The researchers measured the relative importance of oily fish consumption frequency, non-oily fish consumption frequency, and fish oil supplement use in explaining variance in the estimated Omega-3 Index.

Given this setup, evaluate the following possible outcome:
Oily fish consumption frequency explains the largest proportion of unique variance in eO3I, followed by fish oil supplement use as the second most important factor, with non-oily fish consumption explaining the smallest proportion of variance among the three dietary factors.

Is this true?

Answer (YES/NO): YES